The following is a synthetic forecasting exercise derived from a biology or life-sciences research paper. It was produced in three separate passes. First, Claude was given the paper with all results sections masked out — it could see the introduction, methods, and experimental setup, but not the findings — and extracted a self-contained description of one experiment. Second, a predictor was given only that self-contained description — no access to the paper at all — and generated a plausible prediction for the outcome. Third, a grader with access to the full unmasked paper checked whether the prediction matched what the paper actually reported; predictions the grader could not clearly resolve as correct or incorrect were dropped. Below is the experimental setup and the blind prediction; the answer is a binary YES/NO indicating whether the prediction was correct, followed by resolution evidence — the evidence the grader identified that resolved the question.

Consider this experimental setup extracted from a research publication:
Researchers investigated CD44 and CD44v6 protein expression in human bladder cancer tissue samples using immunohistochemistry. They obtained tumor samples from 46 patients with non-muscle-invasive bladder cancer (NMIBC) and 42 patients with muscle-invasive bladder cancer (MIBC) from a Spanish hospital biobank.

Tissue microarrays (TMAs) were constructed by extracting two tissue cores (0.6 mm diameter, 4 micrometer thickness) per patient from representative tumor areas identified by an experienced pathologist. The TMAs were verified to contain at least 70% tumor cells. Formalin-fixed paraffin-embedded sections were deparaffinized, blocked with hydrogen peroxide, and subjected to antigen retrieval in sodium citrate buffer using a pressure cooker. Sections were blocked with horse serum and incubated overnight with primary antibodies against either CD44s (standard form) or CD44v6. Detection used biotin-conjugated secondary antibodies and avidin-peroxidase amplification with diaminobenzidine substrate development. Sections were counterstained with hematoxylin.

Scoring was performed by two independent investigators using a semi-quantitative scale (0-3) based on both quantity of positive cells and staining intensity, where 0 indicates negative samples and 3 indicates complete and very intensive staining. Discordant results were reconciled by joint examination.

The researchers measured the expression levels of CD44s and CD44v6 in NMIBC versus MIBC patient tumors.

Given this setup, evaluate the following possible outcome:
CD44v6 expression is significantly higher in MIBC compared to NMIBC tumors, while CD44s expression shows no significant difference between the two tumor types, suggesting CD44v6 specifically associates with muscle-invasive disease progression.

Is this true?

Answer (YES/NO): NO